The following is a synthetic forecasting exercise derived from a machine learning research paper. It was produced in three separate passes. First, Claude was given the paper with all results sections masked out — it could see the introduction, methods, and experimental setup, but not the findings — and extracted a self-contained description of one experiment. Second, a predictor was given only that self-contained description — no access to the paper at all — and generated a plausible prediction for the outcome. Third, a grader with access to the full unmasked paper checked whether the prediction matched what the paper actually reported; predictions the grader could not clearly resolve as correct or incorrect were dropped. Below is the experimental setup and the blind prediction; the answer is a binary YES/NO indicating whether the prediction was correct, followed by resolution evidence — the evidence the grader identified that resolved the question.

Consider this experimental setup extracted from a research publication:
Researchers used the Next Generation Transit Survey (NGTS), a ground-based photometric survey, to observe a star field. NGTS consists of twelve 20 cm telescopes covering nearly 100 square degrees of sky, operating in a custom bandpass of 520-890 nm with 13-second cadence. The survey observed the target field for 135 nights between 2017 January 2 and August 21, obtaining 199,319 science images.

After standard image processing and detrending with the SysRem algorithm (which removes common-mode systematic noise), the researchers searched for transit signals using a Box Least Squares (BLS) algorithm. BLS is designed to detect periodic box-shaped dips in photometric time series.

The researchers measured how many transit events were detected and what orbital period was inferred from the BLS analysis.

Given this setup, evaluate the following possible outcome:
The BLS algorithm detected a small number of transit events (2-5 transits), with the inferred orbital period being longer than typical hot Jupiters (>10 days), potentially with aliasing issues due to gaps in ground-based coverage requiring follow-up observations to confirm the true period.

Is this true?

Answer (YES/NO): NO